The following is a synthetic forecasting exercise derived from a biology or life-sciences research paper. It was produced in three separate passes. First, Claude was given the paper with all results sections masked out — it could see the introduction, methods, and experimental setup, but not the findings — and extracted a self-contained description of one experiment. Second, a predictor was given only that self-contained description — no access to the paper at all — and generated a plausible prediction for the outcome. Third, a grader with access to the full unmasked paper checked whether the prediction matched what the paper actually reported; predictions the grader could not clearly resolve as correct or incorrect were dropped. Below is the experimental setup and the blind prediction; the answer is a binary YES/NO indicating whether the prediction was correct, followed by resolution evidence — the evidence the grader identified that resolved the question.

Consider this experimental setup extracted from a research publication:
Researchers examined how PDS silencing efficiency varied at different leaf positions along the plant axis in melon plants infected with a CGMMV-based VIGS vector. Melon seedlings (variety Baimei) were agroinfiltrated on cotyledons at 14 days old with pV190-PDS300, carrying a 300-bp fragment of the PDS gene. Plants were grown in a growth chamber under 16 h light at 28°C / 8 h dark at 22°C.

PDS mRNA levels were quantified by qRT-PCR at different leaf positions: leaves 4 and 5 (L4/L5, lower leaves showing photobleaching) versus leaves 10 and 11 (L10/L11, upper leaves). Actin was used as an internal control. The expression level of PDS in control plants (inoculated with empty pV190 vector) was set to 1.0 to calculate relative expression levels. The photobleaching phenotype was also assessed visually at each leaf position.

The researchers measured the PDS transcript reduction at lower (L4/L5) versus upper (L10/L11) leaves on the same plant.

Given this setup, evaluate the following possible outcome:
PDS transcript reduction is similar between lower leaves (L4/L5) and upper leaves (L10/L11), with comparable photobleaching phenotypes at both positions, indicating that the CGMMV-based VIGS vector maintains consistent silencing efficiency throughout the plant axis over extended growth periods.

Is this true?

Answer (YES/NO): NO